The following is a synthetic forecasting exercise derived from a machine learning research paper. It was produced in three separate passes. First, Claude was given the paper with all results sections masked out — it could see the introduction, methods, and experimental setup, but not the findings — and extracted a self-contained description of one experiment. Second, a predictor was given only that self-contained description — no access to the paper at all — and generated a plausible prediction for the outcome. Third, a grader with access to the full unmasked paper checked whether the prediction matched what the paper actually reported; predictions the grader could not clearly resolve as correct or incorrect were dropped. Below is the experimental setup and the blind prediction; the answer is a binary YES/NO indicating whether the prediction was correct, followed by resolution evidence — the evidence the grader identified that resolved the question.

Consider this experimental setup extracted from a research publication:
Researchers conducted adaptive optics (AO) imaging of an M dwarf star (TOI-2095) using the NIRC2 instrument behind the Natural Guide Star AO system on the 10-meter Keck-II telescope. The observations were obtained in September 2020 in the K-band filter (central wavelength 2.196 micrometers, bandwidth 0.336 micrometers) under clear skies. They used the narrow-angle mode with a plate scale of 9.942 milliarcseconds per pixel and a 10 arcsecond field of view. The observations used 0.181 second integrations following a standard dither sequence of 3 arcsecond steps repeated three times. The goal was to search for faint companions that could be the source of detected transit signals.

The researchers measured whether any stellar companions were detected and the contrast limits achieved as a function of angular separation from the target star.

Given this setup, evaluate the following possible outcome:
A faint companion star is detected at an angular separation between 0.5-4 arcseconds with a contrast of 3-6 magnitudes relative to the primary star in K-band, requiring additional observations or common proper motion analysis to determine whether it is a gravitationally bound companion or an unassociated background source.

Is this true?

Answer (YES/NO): NO